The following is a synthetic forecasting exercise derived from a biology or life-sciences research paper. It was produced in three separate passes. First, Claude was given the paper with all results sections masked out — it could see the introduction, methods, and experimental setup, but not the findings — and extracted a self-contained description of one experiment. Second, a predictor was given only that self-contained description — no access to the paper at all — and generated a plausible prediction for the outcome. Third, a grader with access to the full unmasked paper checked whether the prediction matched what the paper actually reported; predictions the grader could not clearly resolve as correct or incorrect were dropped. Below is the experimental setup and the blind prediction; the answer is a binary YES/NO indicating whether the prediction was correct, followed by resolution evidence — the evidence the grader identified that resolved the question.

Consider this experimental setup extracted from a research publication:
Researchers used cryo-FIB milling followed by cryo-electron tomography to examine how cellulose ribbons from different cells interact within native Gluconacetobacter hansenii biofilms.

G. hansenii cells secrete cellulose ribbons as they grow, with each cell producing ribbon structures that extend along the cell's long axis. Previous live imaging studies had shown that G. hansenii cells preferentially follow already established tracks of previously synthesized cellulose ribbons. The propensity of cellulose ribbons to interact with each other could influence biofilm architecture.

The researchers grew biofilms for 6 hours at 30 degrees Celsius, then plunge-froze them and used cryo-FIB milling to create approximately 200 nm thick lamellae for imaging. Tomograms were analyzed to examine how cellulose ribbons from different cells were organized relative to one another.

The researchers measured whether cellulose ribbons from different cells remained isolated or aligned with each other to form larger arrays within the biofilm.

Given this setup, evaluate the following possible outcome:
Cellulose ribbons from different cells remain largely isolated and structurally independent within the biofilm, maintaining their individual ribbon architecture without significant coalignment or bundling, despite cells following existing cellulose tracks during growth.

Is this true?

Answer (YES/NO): NO